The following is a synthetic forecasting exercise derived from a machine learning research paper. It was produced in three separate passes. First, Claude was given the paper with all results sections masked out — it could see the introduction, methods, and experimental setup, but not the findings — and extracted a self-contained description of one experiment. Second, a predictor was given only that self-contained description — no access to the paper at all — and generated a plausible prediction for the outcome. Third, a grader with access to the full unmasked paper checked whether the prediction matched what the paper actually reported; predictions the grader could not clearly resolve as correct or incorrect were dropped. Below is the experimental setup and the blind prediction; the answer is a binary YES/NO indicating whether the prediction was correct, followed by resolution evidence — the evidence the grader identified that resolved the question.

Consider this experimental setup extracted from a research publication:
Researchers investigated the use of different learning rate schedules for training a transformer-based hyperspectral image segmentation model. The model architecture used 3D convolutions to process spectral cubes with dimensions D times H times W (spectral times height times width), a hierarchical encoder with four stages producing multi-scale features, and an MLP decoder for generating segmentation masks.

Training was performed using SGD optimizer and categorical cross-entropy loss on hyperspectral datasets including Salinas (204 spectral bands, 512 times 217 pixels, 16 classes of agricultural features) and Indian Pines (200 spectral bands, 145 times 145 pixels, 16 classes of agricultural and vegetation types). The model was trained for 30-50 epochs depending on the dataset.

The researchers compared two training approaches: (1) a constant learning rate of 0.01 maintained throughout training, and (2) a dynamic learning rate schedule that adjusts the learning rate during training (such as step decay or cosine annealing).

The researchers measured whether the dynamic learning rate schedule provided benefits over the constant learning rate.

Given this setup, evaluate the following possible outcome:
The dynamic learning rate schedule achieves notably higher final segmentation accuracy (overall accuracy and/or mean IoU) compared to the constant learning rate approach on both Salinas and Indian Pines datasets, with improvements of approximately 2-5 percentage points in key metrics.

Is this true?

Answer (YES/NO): NO